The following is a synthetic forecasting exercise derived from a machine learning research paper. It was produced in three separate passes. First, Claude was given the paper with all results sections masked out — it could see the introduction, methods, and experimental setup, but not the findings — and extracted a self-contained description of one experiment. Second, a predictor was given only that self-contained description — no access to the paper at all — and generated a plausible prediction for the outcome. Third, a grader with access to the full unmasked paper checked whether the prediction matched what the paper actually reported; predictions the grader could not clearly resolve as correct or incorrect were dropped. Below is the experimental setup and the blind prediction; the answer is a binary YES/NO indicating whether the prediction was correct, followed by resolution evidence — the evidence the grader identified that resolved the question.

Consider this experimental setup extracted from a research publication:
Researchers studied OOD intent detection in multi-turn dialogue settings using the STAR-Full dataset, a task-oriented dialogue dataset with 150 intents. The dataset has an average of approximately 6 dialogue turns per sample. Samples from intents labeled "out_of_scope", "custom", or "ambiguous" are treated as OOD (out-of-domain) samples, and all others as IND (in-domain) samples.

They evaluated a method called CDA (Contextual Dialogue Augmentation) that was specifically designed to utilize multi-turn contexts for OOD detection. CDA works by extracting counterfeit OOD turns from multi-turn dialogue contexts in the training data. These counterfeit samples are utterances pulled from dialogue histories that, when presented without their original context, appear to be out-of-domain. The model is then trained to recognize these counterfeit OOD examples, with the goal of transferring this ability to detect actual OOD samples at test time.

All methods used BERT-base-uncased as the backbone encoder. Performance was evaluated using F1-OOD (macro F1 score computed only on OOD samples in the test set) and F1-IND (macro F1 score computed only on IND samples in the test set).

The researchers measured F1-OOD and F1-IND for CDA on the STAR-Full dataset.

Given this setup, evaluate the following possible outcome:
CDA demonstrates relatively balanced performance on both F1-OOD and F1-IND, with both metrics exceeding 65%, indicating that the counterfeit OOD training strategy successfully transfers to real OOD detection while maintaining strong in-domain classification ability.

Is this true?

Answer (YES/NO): NO